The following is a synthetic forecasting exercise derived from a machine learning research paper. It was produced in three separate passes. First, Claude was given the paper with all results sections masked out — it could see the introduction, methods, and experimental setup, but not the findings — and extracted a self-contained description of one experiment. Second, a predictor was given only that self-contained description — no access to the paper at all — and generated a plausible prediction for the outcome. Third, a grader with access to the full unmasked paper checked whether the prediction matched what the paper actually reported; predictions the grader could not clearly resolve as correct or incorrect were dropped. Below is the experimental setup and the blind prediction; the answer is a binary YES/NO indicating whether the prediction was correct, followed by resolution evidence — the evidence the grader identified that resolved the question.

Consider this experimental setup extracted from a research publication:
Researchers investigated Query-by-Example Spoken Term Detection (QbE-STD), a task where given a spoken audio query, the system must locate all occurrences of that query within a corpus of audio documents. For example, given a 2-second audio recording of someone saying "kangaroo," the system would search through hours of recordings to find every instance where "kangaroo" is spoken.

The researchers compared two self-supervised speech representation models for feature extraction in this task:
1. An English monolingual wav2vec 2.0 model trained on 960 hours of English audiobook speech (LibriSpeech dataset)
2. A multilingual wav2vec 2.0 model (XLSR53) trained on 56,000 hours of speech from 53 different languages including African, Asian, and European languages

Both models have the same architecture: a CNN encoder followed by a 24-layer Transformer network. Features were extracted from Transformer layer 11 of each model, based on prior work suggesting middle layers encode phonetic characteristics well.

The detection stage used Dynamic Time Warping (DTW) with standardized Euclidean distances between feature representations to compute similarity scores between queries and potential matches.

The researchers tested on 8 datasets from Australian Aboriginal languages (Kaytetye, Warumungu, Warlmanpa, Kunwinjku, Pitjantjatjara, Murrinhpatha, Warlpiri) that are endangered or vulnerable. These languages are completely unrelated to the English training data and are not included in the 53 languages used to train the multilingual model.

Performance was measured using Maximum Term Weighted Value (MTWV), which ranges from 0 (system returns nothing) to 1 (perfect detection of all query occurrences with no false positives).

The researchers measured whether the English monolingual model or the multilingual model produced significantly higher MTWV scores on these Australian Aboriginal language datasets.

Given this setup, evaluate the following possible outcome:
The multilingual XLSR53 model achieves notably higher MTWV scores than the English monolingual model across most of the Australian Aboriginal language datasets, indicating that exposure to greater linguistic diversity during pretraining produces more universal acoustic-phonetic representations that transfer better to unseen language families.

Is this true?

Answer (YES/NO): NO